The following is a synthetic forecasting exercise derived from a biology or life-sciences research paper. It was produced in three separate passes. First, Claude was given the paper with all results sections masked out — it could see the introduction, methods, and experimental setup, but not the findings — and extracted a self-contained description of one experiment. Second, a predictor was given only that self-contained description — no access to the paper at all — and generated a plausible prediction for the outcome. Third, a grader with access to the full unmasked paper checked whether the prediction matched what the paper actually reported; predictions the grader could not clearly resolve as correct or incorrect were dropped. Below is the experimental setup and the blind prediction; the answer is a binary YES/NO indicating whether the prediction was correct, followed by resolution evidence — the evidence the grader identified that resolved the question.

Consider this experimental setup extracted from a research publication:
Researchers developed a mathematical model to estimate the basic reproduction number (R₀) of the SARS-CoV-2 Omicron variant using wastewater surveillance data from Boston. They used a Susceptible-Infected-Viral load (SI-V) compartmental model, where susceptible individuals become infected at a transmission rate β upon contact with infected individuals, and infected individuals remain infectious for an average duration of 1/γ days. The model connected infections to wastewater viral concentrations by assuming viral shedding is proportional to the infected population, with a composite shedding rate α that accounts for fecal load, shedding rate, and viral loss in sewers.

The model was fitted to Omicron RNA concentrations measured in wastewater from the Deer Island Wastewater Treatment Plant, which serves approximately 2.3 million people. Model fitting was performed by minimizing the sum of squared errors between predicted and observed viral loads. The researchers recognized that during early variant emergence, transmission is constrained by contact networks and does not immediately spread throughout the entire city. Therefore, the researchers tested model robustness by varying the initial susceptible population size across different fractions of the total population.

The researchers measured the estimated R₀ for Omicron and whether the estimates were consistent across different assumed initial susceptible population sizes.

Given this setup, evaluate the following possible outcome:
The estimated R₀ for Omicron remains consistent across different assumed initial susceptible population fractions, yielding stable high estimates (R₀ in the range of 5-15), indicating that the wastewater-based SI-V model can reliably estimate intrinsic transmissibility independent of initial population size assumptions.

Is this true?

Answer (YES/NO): NO